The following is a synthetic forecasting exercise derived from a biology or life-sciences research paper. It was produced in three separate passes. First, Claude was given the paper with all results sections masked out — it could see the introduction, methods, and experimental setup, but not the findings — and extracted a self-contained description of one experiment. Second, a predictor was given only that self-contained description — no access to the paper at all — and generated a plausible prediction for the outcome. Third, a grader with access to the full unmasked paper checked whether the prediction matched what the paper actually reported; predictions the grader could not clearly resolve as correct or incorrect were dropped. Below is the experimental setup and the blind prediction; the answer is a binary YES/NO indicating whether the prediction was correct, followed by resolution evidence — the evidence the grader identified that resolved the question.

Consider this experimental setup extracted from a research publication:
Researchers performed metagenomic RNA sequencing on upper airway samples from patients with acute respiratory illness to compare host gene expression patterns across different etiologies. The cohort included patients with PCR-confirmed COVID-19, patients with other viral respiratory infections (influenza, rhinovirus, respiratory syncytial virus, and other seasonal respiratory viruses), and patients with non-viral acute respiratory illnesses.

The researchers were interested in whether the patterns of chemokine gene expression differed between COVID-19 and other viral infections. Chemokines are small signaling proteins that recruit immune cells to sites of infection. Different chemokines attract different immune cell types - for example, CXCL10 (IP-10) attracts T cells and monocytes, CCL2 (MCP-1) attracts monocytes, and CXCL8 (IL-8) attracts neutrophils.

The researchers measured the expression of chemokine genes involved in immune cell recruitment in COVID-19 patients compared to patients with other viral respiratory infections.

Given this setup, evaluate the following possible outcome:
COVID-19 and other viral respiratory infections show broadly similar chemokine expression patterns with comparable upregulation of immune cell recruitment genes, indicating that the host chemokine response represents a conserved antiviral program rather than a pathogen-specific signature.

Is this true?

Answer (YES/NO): NO